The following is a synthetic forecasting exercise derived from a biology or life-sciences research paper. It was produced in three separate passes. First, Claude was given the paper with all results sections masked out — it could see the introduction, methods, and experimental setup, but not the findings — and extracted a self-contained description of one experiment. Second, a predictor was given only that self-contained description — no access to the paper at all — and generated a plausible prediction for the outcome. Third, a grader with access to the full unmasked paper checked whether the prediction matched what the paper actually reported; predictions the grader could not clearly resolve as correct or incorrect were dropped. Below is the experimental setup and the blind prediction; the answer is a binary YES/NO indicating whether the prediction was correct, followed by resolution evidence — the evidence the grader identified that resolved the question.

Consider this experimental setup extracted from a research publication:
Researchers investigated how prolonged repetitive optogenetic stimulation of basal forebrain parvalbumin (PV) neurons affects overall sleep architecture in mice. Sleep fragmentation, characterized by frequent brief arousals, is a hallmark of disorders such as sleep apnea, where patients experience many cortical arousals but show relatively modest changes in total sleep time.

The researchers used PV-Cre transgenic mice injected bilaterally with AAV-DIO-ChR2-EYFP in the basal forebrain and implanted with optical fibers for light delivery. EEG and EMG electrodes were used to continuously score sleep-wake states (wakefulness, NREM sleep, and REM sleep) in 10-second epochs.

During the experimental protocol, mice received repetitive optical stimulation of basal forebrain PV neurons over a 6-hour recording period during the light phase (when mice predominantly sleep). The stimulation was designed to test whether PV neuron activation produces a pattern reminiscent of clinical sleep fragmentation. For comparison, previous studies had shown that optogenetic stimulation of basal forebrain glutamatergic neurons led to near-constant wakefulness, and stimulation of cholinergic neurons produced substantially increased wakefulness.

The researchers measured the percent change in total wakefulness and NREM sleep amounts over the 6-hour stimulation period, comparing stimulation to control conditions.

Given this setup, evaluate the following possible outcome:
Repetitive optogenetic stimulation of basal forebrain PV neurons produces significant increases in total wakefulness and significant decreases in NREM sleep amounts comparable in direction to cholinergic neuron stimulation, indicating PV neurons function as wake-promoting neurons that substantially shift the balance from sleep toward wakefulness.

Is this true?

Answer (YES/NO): NO